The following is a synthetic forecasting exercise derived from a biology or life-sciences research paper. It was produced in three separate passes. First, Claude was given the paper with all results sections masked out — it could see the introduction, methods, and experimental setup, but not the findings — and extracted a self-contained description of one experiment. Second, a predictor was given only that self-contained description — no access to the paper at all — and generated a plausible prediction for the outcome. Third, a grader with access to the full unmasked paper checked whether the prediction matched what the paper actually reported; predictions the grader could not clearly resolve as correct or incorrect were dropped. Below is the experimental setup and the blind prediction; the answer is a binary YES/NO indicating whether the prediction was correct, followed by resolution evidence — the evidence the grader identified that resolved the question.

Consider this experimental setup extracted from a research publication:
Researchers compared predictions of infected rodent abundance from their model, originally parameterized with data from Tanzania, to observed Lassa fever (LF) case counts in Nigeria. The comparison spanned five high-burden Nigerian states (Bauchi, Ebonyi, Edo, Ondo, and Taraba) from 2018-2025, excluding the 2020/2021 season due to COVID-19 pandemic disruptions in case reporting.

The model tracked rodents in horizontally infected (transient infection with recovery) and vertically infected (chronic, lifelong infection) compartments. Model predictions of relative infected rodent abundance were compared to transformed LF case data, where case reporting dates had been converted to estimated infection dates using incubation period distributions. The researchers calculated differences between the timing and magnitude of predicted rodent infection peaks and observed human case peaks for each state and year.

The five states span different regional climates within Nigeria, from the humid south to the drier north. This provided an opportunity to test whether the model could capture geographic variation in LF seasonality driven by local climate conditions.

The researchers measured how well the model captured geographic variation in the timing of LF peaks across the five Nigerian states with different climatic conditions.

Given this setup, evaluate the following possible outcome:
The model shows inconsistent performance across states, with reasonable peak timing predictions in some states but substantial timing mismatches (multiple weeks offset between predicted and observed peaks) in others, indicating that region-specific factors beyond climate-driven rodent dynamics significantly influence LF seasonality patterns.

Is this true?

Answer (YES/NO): NO